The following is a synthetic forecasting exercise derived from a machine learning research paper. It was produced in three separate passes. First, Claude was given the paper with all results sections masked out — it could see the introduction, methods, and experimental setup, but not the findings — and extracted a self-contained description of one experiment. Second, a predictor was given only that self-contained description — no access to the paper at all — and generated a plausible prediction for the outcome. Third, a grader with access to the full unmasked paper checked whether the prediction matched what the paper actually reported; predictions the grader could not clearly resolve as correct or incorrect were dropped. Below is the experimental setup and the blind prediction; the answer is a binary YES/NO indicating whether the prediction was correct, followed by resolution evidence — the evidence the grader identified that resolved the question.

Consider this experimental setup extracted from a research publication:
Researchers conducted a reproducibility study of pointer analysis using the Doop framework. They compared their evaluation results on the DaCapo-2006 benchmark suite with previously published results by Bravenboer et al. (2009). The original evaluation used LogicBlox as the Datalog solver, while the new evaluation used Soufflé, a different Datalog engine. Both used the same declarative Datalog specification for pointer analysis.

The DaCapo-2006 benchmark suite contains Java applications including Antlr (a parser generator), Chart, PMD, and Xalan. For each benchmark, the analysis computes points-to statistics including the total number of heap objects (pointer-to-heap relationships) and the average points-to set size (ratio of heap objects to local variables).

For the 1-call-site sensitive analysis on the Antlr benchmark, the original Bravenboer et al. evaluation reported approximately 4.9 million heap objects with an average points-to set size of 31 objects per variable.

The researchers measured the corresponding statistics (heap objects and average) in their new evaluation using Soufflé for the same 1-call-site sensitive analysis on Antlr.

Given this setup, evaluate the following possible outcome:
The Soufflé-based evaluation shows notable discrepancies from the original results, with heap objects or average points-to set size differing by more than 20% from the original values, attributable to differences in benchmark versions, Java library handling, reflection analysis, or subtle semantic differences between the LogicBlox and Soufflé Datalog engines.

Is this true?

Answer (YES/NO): YES